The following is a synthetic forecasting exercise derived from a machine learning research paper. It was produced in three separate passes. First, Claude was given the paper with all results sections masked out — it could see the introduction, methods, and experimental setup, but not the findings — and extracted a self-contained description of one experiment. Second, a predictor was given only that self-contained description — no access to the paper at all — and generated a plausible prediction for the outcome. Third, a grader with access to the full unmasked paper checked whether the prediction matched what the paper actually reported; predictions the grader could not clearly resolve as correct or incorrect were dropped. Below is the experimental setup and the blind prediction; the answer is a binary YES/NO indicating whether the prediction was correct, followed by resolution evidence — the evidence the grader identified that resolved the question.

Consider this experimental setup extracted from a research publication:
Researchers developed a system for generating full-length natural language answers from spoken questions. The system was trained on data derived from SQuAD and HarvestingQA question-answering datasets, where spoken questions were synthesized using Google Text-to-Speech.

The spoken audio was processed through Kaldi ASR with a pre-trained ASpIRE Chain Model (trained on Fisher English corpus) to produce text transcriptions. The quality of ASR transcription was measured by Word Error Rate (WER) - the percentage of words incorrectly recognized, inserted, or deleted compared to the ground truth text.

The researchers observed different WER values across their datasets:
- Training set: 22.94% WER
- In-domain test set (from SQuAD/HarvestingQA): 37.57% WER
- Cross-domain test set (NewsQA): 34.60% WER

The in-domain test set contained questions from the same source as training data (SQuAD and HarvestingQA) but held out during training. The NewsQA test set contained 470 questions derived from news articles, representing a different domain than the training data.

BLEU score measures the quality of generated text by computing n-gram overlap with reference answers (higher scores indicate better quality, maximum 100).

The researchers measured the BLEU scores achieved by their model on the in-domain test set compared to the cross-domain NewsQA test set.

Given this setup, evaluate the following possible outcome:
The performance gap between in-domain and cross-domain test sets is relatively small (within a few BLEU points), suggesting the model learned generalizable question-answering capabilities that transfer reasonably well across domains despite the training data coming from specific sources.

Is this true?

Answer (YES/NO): YES